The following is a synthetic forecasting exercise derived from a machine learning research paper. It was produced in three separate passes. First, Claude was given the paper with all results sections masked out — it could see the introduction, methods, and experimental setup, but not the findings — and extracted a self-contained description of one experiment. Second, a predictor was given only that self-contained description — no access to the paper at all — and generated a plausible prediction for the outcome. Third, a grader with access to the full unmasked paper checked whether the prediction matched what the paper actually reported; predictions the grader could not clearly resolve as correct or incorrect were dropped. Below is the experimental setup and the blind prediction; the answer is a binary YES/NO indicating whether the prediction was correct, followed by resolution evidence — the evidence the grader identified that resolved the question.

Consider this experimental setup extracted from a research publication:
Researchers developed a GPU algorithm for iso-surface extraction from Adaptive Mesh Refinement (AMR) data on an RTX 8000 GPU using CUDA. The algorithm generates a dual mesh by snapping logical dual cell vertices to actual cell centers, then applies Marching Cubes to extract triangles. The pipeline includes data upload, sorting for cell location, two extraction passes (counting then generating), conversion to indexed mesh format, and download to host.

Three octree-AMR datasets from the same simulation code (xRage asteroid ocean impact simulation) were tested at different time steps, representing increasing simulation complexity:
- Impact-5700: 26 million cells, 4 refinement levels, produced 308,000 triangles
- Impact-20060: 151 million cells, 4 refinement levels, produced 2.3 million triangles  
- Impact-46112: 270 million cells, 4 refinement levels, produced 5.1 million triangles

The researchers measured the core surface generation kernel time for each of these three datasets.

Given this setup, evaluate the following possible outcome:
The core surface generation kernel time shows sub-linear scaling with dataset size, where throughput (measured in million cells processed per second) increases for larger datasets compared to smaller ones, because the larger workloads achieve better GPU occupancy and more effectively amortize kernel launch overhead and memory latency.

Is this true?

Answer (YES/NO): NO